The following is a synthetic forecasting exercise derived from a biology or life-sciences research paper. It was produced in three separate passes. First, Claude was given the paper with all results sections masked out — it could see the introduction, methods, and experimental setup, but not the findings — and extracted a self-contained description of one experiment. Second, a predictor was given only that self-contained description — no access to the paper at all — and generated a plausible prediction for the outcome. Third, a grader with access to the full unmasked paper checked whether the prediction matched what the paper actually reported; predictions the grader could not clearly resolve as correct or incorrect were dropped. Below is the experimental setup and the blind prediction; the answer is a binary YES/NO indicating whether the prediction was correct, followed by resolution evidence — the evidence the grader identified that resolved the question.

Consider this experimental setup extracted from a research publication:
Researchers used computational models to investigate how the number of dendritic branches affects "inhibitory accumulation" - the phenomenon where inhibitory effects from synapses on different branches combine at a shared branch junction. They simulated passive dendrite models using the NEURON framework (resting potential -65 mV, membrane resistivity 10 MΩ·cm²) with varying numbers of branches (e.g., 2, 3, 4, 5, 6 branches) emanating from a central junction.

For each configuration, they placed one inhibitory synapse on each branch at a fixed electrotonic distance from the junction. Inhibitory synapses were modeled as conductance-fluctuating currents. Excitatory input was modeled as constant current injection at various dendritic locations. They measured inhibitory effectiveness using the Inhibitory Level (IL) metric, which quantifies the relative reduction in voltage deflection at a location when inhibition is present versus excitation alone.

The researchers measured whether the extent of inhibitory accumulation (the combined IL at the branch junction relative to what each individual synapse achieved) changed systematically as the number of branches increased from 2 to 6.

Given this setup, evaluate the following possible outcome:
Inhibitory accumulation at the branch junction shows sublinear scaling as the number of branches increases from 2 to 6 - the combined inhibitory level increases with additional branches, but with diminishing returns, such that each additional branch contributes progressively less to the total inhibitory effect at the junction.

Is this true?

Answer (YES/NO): NO